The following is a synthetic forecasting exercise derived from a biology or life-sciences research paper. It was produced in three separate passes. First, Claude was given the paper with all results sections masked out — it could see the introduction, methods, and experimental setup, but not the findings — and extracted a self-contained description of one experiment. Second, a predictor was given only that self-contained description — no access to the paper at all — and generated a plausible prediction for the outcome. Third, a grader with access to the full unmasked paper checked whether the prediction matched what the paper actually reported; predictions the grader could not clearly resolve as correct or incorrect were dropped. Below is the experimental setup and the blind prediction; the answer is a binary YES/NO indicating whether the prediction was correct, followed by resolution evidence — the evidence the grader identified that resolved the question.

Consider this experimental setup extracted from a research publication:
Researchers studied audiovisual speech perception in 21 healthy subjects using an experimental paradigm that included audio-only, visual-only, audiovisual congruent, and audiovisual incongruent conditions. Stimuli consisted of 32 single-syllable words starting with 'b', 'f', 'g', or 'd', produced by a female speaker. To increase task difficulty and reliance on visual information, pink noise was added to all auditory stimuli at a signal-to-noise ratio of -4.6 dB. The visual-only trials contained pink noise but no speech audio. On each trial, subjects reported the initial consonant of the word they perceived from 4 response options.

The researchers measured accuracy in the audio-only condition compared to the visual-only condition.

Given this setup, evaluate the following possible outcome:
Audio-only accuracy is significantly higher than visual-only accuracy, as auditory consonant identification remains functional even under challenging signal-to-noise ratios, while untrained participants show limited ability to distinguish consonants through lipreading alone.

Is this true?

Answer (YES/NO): NO